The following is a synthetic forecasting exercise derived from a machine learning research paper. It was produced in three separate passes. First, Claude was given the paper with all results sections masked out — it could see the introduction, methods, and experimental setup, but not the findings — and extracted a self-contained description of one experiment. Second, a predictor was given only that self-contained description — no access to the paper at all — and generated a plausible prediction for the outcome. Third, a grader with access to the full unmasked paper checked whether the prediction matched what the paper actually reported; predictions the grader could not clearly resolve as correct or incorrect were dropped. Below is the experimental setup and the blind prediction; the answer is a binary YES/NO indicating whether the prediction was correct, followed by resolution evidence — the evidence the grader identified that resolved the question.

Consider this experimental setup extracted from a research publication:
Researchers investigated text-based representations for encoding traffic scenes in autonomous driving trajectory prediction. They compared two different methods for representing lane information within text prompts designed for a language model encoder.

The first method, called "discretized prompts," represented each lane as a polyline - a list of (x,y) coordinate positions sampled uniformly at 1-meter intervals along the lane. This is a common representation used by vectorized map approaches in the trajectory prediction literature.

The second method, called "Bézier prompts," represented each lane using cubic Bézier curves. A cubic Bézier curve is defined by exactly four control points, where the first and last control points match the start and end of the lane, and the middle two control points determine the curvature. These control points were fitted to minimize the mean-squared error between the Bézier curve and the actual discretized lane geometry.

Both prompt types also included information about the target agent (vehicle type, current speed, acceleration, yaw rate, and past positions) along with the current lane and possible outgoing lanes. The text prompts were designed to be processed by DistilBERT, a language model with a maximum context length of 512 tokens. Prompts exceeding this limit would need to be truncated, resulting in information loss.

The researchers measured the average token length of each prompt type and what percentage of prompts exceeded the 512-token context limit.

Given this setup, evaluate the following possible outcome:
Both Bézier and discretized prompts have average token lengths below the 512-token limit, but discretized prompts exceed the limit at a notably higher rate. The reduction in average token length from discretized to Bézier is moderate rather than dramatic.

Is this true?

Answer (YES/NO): NO